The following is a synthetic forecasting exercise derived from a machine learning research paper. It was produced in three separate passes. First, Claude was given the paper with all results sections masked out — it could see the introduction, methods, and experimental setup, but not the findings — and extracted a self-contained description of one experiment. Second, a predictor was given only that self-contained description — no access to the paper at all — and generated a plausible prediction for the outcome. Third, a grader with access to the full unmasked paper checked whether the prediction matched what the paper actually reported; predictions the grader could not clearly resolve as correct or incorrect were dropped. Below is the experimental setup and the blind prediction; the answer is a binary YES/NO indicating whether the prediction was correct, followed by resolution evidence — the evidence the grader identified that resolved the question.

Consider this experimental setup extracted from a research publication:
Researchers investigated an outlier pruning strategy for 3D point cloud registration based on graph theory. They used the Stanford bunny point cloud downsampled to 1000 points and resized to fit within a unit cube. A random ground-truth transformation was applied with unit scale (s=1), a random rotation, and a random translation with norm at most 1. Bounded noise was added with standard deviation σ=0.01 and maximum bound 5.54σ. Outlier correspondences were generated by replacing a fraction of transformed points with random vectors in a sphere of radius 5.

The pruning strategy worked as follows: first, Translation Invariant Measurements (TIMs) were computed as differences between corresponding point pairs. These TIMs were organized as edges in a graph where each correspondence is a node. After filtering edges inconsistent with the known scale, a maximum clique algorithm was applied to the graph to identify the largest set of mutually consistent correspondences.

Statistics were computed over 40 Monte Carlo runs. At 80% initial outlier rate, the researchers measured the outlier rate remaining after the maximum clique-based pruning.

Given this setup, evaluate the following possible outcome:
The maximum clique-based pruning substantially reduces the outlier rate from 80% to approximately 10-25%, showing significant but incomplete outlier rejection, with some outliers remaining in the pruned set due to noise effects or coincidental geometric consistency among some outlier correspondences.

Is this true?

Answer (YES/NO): NO